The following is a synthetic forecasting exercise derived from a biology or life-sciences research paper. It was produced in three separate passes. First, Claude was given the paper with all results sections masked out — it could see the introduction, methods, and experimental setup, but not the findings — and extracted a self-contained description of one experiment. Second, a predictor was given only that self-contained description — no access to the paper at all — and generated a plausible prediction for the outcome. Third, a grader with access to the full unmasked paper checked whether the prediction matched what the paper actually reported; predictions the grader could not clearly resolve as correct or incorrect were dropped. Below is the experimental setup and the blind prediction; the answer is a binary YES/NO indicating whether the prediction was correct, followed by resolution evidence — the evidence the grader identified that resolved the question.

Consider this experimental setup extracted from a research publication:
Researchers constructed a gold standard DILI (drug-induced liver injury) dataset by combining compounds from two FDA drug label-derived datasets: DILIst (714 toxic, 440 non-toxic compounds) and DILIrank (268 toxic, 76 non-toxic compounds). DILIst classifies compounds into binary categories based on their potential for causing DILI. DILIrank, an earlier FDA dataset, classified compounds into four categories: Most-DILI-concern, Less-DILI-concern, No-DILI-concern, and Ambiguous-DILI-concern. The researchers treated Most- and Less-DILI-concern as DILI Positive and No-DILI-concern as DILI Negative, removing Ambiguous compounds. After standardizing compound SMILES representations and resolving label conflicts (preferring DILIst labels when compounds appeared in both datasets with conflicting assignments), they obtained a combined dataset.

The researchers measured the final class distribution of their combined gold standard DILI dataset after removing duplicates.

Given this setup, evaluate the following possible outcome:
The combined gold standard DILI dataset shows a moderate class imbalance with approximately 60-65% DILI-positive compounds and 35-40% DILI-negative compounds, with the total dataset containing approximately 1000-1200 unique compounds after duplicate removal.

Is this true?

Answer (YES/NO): NO